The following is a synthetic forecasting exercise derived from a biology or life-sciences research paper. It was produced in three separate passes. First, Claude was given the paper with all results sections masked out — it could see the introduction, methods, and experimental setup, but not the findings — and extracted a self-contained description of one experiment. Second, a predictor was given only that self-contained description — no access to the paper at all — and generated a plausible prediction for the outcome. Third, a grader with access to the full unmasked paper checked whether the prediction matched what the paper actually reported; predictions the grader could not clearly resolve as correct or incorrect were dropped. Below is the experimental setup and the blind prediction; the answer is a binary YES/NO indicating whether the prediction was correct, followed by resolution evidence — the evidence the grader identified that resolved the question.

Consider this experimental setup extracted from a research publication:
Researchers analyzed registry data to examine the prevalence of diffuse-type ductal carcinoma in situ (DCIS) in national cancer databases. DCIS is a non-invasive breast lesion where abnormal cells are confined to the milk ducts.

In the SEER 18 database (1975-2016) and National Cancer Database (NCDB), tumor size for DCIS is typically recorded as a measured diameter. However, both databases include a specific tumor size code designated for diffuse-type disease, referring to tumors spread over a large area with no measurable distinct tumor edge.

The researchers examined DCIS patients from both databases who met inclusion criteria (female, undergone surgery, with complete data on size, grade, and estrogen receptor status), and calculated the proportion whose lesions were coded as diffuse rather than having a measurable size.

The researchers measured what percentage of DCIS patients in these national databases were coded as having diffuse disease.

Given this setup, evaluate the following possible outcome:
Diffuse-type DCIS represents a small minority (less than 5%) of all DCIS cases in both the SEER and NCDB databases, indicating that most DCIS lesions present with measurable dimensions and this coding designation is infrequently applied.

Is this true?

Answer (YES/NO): YES